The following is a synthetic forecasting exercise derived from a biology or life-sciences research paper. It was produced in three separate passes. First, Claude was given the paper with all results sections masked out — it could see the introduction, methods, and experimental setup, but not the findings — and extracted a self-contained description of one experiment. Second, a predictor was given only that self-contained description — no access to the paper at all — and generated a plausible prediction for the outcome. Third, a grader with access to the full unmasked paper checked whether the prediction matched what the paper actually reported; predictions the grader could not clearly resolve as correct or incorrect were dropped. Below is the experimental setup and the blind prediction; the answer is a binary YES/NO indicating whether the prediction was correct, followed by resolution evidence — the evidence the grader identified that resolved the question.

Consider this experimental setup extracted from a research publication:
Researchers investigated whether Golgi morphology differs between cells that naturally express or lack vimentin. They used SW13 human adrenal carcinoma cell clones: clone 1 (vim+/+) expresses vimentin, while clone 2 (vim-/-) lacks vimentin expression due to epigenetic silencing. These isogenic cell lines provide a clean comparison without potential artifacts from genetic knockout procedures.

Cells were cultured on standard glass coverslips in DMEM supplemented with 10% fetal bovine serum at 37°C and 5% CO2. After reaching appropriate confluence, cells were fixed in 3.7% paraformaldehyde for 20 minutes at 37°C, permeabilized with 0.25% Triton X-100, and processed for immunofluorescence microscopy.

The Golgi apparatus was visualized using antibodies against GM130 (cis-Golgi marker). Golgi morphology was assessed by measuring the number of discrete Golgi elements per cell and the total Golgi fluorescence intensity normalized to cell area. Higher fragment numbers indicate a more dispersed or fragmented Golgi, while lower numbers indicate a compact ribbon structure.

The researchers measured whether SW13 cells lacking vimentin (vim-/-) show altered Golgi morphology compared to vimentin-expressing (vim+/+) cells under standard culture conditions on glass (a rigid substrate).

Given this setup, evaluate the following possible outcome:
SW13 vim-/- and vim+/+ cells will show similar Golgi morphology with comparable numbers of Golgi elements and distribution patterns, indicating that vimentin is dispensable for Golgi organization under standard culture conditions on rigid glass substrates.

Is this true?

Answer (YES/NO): YES